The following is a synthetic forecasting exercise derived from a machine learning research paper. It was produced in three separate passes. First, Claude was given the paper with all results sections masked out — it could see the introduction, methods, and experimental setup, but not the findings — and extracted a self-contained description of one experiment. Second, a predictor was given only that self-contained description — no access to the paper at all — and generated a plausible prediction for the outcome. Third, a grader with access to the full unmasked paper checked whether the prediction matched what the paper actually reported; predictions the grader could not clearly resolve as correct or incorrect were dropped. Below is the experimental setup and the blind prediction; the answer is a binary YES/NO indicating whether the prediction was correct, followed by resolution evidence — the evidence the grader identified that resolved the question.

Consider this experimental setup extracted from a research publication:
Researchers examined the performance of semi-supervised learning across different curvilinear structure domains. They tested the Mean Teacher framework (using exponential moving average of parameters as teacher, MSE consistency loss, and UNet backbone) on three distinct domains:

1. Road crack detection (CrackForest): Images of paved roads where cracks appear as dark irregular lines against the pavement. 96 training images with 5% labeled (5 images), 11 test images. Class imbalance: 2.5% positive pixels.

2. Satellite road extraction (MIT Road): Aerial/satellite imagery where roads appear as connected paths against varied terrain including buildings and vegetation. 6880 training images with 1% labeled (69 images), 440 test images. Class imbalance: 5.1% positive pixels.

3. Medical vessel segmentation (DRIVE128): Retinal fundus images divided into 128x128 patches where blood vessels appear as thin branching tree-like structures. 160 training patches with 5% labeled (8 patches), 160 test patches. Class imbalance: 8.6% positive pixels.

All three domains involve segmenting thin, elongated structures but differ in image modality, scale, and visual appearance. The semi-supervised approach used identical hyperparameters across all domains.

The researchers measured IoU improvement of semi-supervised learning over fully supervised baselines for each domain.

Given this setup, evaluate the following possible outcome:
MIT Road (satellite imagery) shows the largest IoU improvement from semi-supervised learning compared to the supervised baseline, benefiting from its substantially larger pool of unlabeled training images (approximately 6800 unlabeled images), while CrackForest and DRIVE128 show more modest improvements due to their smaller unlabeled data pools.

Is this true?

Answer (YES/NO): NO